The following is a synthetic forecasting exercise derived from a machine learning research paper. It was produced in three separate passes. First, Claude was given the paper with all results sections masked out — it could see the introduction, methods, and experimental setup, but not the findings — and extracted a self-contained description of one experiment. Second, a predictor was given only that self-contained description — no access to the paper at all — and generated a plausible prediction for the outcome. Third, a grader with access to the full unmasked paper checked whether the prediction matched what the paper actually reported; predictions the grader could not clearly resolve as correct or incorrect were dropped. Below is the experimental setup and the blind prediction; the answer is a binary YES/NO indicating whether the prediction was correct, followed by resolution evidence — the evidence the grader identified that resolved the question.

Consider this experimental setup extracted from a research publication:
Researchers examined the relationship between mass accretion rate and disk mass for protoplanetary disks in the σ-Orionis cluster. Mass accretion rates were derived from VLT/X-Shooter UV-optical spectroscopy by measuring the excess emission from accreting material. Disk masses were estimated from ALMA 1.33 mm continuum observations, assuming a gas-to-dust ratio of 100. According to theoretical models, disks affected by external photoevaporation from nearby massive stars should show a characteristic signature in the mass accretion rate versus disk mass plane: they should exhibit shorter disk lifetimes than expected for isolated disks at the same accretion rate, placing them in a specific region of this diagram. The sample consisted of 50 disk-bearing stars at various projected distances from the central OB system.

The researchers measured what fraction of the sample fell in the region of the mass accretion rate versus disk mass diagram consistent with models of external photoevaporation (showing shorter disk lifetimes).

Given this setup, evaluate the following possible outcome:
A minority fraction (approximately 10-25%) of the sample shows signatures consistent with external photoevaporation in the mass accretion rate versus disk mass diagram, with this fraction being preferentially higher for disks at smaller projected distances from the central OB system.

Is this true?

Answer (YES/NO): NO